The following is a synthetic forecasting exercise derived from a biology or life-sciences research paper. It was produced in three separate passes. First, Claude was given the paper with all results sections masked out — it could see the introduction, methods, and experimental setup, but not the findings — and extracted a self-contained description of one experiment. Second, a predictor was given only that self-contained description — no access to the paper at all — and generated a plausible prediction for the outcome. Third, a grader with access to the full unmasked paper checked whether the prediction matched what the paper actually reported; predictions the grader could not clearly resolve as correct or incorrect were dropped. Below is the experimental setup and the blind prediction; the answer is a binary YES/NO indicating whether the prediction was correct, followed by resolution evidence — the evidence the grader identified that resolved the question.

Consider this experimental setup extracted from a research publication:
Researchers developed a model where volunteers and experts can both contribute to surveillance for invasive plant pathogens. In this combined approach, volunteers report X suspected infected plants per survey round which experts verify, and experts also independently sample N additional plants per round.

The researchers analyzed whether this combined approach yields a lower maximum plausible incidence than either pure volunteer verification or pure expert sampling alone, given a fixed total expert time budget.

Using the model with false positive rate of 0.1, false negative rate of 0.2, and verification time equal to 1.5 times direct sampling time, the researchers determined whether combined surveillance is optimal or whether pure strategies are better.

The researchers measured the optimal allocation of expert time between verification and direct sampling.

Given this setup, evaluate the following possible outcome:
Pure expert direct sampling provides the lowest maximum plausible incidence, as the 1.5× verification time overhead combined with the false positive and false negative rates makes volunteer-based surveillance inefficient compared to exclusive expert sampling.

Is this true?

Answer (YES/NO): NO